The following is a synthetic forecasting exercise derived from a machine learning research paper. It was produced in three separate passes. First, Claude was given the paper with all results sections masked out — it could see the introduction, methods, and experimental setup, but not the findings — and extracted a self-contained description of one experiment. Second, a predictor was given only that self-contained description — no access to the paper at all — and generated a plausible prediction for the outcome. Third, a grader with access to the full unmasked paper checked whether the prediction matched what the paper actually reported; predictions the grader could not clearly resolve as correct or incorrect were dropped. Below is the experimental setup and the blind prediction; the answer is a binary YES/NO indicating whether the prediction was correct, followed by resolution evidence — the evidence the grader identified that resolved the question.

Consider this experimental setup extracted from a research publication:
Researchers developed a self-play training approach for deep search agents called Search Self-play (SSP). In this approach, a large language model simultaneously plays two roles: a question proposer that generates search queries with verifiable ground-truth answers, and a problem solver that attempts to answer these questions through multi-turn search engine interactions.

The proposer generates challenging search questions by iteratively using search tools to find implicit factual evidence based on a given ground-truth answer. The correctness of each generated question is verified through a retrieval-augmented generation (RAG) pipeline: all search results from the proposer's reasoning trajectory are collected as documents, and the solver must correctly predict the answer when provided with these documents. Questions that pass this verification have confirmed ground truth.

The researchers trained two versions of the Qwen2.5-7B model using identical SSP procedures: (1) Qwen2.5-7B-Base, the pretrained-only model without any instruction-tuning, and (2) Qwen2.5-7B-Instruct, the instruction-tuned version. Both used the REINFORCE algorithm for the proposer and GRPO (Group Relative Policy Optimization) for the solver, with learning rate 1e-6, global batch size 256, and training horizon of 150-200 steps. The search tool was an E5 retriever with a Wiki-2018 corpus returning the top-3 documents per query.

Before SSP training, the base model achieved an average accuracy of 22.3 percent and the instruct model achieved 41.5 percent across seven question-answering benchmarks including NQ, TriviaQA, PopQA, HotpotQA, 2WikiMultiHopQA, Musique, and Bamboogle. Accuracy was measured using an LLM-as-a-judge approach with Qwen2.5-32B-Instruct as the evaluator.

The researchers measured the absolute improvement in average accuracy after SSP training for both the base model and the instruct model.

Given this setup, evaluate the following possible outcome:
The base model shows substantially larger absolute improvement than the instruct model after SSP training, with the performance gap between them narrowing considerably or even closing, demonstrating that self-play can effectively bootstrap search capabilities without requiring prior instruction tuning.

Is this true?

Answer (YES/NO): YES